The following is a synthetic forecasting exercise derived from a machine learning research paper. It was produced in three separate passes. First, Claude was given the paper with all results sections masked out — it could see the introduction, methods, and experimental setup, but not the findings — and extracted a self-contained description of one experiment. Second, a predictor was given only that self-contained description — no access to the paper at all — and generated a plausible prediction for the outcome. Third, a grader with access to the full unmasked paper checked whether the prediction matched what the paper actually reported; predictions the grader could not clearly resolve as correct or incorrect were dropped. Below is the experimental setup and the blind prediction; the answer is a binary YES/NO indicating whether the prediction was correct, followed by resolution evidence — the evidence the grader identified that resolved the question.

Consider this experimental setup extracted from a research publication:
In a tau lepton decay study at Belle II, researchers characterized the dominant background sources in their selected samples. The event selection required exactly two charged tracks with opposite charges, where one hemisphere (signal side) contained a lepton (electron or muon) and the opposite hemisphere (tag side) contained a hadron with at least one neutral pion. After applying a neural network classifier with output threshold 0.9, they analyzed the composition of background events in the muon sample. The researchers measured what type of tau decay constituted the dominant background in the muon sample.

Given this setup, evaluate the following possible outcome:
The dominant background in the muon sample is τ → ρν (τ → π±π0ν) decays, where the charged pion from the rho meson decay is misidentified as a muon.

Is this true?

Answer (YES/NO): NO